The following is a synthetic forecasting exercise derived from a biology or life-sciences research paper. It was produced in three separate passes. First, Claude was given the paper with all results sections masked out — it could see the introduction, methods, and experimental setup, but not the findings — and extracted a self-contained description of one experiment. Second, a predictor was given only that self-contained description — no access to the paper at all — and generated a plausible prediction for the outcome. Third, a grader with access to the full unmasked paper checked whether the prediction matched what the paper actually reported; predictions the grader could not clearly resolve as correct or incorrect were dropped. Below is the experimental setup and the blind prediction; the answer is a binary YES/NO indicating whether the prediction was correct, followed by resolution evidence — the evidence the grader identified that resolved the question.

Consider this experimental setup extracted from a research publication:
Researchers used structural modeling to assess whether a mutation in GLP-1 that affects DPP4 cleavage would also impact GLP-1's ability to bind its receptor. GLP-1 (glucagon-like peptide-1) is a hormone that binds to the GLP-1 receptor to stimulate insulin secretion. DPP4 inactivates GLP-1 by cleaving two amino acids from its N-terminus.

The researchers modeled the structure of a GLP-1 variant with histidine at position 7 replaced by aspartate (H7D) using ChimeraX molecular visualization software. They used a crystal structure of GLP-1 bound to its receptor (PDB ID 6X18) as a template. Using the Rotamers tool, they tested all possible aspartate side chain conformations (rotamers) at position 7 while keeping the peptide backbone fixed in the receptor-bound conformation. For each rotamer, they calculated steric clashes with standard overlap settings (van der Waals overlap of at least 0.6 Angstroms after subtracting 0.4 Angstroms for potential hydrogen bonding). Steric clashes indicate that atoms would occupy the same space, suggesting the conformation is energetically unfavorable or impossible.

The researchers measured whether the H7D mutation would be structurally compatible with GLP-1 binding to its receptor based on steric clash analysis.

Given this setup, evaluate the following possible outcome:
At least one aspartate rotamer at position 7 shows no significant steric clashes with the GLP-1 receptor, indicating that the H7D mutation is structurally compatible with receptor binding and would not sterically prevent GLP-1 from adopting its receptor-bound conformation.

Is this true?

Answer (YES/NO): YES